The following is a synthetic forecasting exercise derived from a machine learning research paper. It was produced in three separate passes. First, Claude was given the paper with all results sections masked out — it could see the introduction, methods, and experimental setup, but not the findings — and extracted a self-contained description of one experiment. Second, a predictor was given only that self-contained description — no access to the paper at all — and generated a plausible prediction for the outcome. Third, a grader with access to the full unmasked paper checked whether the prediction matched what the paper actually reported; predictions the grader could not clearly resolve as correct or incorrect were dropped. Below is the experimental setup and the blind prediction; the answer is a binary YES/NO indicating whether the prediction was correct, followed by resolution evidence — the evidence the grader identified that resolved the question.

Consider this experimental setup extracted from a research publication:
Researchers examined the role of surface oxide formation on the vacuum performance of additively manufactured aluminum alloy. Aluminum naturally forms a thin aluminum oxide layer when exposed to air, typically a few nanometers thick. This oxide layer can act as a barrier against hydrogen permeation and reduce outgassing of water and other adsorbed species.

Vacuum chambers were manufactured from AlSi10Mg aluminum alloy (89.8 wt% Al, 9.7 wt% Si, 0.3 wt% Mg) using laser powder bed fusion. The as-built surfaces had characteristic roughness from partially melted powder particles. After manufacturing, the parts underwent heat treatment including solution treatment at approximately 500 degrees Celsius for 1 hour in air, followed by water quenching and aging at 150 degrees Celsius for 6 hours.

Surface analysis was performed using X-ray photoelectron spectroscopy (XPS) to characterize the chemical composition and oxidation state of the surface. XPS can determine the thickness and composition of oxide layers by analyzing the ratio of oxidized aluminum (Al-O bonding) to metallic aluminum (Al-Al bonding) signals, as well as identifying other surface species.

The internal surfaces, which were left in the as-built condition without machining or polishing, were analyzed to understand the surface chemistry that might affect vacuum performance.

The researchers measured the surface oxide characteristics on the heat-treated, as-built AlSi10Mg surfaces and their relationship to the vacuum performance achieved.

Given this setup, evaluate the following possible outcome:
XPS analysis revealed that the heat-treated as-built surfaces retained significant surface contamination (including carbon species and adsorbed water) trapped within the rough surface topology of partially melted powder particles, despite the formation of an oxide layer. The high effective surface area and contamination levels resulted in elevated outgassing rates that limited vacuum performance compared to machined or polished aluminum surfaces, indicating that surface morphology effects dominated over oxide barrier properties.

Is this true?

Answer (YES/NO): NO